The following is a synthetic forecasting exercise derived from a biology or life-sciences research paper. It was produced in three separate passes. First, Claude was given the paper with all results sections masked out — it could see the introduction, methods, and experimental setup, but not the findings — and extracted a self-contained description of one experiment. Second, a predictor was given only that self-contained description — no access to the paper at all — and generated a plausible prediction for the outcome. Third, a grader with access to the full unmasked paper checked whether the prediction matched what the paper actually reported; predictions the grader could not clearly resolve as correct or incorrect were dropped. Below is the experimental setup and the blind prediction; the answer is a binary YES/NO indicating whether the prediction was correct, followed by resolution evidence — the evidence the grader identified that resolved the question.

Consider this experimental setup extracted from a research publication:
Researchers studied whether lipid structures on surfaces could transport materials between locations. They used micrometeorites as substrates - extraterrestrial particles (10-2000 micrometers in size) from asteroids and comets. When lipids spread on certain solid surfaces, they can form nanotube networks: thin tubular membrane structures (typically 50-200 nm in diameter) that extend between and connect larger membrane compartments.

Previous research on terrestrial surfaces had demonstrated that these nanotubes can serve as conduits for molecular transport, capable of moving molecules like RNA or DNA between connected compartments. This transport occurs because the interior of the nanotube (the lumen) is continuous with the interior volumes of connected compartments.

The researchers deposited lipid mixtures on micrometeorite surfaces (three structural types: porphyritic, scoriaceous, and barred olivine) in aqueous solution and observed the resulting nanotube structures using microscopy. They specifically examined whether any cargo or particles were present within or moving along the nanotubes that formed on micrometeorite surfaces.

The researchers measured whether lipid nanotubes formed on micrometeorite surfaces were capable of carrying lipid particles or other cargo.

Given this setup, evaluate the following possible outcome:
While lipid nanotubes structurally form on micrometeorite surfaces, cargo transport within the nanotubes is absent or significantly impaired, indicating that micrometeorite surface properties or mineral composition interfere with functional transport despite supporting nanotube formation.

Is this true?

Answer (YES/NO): NO